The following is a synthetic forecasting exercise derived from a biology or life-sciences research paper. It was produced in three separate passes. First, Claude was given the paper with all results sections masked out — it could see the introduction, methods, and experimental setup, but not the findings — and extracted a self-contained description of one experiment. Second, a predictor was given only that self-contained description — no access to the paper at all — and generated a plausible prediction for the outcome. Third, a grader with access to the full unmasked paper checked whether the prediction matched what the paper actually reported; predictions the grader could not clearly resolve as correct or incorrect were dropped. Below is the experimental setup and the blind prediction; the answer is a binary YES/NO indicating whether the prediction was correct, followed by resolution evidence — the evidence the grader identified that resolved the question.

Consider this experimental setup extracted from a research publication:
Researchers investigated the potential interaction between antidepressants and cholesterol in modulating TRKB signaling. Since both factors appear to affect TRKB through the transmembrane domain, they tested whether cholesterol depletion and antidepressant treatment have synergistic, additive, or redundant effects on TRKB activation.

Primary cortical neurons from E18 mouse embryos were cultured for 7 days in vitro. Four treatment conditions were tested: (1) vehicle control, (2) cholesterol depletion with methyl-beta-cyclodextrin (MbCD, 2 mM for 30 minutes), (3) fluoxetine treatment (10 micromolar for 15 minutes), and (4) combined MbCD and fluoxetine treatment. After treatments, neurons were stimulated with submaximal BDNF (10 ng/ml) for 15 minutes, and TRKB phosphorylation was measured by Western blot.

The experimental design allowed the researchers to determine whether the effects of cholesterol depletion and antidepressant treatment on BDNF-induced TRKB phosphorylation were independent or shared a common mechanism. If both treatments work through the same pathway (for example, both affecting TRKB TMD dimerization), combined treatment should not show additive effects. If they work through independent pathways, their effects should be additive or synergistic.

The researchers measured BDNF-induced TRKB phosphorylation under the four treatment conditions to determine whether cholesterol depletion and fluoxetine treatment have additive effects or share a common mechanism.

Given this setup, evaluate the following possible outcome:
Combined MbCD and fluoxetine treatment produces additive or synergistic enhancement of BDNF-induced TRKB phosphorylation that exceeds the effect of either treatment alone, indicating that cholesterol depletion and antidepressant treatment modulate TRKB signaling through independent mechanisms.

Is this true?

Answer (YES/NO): NO